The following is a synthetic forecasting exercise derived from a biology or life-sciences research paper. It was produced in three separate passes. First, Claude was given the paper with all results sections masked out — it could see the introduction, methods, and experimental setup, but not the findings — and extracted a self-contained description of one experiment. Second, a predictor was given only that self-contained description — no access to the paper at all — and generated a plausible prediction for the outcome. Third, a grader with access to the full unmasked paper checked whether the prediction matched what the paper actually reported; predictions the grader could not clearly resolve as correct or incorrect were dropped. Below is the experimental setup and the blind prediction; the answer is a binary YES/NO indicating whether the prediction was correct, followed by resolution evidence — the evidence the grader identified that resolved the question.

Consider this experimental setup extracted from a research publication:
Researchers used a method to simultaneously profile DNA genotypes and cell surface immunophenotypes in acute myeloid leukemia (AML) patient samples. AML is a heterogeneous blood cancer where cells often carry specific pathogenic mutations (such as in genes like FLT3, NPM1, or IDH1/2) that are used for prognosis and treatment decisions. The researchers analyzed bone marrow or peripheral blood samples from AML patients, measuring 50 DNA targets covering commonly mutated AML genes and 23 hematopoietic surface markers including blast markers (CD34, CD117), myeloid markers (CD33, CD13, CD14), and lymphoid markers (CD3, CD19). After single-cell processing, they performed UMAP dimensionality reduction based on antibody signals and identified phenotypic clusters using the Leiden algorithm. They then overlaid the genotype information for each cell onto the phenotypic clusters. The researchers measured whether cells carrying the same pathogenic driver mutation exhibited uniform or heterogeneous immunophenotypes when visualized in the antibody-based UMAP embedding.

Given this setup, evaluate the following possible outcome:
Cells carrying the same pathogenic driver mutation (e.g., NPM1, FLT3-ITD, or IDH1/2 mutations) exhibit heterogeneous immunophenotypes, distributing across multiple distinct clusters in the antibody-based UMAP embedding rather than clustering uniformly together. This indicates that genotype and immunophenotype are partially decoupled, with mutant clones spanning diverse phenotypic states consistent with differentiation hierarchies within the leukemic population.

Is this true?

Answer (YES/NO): YES